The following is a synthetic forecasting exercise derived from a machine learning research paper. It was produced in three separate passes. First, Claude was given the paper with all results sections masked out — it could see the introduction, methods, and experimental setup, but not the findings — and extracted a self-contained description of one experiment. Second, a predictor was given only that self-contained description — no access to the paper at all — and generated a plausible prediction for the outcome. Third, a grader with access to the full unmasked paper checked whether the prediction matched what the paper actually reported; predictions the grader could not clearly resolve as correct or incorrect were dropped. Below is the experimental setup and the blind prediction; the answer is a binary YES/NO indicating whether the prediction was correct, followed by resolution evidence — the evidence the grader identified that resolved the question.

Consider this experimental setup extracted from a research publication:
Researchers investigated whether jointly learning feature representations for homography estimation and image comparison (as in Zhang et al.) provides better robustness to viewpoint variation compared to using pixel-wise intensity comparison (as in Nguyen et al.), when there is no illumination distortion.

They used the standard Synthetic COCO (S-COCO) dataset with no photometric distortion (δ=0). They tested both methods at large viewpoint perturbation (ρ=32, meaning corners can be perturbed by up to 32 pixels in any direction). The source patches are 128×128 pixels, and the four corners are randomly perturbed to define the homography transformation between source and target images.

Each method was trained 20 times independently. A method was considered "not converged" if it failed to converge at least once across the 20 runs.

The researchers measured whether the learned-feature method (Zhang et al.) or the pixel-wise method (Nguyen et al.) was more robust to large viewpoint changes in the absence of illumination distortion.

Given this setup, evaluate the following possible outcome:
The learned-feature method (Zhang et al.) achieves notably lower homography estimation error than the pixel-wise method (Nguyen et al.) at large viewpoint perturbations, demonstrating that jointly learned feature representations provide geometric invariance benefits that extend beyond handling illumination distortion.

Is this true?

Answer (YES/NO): NO